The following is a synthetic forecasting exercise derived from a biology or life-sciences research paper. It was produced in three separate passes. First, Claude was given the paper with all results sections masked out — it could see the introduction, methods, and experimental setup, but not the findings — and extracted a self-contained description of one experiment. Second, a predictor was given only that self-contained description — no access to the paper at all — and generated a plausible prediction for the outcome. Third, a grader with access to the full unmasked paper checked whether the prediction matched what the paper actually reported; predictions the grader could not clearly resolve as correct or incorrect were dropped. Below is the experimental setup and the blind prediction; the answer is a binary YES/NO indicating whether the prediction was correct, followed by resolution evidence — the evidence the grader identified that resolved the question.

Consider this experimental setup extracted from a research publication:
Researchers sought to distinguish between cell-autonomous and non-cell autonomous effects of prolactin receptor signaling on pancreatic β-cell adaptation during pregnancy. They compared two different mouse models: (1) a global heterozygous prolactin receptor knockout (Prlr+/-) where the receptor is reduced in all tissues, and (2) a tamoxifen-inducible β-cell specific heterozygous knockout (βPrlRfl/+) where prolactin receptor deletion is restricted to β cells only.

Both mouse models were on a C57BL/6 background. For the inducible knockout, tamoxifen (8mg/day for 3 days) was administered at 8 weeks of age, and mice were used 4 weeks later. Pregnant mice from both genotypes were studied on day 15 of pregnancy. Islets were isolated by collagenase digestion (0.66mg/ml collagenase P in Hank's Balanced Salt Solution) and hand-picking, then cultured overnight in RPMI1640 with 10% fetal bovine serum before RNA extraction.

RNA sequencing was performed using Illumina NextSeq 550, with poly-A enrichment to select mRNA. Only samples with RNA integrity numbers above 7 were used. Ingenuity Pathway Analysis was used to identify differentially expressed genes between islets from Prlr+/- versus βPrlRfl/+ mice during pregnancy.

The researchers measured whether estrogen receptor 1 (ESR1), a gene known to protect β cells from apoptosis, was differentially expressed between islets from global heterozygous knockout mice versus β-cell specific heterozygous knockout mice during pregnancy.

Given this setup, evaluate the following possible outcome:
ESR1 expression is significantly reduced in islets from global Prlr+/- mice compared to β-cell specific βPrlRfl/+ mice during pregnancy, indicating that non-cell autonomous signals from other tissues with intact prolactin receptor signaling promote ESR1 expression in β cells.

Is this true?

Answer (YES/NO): YES